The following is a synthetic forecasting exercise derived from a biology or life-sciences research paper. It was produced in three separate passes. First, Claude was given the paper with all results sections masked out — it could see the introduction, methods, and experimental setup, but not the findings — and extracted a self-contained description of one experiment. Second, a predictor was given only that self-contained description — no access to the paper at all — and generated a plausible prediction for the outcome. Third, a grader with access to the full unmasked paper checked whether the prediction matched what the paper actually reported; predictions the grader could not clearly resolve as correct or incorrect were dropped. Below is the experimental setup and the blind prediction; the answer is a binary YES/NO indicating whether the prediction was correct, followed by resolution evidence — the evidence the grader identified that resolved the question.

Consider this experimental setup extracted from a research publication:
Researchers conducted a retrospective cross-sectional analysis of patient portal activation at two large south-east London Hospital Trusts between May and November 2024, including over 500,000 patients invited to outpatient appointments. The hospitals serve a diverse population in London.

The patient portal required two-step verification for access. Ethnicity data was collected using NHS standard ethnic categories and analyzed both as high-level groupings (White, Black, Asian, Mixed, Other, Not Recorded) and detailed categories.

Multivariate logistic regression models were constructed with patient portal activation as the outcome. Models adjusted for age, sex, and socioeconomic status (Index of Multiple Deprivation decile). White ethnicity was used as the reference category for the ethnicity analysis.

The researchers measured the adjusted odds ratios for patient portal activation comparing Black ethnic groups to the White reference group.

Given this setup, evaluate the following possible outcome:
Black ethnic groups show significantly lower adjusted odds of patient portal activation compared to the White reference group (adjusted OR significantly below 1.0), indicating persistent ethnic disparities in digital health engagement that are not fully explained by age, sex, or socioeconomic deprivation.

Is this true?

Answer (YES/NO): YES